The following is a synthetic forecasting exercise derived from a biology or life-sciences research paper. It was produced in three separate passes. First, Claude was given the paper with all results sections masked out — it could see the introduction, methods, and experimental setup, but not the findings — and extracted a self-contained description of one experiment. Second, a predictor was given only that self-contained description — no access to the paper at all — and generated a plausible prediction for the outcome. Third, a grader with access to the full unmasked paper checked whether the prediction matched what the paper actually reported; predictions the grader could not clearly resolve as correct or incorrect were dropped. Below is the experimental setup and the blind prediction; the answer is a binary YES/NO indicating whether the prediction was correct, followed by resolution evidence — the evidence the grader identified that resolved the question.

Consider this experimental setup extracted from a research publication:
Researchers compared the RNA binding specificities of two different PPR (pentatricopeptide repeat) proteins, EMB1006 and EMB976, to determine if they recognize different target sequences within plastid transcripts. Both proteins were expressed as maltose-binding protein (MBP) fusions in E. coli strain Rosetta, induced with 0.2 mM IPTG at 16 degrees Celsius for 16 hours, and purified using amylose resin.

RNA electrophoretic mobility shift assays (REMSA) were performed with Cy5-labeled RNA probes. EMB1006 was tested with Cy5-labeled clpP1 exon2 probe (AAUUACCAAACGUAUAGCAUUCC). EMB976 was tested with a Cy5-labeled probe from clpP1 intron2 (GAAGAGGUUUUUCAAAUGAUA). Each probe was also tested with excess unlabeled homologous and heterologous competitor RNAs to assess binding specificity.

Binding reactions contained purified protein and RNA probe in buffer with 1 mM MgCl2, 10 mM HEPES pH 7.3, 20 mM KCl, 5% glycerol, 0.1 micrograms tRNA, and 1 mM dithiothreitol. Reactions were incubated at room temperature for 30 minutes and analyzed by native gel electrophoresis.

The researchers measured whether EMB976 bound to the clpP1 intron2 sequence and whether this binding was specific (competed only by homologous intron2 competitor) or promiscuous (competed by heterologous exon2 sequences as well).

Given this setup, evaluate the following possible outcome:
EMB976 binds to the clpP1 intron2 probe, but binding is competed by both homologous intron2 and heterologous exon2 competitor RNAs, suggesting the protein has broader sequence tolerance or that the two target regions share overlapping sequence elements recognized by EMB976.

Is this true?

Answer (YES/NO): NO